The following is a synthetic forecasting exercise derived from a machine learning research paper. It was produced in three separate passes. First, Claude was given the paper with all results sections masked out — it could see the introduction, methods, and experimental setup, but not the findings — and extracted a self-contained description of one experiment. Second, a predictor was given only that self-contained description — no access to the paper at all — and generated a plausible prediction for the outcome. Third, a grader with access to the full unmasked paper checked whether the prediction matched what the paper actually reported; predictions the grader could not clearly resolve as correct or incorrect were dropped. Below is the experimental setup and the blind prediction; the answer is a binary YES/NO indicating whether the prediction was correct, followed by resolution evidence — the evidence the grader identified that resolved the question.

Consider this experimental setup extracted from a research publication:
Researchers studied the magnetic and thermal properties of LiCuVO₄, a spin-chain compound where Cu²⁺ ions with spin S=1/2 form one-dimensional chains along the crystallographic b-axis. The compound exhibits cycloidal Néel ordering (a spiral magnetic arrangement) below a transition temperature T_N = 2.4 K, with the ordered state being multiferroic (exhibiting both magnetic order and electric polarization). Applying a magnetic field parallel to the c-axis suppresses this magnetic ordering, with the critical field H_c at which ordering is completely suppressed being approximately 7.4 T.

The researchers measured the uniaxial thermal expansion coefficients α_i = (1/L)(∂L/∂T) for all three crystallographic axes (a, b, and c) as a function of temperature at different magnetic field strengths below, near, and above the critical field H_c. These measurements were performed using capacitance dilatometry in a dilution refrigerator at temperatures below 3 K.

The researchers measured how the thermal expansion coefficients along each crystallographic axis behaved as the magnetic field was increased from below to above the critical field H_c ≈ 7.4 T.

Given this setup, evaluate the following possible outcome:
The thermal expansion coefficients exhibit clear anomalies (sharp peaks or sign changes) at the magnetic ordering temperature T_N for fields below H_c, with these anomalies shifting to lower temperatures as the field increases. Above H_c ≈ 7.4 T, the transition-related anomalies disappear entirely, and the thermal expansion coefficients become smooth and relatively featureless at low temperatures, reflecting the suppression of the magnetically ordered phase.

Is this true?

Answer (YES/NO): NO